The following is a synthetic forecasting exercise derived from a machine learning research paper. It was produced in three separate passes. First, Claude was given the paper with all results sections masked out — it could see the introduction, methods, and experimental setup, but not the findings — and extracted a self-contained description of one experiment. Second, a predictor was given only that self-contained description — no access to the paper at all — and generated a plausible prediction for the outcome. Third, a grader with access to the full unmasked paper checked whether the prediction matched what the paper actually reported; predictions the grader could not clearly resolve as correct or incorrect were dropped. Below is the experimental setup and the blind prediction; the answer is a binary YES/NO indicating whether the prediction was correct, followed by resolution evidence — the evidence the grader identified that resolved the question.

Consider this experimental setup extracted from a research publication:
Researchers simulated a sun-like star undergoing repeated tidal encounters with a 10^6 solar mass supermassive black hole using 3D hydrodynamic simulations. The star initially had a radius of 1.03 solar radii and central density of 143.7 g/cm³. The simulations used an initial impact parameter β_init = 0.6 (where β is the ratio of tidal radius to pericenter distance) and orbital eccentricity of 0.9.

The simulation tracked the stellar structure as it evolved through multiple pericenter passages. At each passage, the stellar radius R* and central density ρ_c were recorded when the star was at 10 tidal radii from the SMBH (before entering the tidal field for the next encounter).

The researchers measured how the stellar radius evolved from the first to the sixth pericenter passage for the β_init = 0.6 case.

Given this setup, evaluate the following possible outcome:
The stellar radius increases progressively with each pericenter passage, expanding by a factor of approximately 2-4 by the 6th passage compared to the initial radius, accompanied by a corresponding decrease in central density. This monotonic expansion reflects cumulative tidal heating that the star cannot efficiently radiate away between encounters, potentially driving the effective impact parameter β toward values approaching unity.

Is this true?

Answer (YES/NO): YES